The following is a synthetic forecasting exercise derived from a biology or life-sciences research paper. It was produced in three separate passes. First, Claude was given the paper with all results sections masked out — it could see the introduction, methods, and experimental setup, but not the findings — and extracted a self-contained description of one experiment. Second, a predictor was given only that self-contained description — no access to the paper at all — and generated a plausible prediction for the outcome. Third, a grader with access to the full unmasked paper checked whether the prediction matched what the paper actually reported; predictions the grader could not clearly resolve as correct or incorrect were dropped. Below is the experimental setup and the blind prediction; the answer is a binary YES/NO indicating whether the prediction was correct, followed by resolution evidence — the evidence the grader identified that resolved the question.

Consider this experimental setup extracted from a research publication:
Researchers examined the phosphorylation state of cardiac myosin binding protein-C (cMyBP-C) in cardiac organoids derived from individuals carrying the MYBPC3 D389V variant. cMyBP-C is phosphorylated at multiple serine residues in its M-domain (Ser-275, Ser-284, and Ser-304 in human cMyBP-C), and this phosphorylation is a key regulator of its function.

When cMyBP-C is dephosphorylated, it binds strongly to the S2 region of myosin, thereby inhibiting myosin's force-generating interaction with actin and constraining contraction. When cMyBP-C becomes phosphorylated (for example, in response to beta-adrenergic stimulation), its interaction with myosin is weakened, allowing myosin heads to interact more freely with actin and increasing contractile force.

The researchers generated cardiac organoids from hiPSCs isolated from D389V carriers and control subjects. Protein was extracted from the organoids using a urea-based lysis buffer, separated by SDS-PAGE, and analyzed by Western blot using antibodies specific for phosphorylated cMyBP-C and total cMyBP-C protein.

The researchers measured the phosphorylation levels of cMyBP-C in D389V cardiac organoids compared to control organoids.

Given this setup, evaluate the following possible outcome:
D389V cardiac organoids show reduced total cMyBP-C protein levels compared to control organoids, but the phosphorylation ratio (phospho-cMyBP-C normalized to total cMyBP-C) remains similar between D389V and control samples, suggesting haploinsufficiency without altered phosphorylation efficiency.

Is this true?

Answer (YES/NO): NO